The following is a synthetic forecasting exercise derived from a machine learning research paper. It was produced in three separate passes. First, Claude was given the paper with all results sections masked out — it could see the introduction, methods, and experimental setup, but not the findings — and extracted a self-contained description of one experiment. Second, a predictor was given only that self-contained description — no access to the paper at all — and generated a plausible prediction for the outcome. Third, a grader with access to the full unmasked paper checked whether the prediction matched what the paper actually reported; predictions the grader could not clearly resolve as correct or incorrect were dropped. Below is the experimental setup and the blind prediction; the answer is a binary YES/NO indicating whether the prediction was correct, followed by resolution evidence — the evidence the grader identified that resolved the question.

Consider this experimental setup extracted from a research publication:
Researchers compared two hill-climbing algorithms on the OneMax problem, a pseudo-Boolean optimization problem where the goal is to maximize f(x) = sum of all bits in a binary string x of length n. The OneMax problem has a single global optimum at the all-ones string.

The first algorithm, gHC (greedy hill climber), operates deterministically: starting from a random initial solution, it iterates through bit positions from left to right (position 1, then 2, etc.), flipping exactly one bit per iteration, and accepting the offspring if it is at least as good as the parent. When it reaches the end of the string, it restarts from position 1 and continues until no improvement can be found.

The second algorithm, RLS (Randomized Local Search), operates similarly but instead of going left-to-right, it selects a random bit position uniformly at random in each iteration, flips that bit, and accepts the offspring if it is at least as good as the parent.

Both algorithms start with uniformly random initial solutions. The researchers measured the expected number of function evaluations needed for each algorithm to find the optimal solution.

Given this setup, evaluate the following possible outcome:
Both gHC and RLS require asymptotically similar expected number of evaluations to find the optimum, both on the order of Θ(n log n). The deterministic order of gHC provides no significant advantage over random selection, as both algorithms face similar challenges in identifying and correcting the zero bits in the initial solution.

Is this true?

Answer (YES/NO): NO